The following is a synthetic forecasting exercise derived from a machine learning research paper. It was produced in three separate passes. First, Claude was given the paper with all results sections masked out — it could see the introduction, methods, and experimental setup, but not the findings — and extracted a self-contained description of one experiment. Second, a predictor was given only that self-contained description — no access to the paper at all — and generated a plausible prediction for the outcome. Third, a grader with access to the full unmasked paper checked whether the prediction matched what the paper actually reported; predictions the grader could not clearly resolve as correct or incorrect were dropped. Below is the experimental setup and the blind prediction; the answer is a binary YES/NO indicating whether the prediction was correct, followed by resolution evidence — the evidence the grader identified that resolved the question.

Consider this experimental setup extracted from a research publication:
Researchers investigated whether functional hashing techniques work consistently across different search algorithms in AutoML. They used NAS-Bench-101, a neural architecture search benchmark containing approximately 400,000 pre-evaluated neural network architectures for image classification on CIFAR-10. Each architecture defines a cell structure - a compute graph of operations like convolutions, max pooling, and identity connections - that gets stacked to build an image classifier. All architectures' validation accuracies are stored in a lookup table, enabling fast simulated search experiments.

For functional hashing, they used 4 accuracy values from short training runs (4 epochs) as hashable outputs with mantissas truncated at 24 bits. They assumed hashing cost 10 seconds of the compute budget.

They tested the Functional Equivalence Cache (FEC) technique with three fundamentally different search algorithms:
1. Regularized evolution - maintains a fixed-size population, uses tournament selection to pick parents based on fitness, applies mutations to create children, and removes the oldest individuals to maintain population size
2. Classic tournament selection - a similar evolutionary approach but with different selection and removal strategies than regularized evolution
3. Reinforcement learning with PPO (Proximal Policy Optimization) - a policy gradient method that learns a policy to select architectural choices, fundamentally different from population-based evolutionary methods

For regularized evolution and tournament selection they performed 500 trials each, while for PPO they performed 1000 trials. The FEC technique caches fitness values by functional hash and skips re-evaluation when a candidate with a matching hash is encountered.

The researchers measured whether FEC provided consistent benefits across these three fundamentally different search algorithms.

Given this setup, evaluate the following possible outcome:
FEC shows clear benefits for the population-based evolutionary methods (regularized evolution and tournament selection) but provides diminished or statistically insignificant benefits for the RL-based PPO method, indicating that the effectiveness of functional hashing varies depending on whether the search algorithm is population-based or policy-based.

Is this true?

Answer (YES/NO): NO